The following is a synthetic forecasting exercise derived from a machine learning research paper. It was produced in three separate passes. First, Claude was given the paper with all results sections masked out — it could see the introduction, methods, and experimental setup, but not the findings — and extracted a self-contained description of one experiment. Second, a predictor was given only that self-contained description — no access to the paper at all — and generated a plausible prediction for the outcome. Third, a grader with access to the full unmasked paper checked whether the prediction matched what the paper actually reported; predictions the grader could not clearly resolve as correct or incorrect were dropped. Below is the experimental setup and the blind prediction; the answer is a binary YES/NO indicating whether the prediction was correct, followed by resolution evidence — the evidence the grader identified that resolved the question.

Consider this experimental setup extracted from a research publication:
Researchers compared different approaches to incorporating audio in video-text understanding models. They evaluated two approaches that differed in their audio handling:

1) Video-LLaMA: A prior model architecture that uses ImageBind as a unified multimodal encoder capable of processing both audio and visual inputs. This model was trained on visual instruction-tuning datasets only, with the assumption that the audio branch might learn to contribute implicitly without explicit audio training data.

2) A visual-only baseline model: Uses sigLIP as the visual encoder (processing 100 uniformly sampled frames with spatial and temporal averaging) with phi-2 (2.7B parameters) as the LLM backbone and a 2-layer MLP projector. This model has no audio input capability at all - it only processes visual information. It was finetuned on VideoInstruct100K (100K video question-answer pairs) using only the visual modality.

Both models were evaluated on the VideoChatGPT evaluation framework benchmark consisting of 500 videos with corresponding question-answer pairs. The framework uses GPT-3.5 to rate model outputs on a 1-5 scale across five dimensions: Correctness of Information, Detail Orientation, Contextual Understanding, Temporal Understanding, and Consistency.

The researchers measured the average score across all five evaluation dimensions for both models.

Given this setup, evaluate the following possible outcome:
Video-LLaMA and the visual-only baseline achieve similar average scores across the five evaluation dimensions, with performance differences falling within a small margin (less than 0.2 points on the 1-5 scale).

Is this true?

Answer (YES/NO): NO